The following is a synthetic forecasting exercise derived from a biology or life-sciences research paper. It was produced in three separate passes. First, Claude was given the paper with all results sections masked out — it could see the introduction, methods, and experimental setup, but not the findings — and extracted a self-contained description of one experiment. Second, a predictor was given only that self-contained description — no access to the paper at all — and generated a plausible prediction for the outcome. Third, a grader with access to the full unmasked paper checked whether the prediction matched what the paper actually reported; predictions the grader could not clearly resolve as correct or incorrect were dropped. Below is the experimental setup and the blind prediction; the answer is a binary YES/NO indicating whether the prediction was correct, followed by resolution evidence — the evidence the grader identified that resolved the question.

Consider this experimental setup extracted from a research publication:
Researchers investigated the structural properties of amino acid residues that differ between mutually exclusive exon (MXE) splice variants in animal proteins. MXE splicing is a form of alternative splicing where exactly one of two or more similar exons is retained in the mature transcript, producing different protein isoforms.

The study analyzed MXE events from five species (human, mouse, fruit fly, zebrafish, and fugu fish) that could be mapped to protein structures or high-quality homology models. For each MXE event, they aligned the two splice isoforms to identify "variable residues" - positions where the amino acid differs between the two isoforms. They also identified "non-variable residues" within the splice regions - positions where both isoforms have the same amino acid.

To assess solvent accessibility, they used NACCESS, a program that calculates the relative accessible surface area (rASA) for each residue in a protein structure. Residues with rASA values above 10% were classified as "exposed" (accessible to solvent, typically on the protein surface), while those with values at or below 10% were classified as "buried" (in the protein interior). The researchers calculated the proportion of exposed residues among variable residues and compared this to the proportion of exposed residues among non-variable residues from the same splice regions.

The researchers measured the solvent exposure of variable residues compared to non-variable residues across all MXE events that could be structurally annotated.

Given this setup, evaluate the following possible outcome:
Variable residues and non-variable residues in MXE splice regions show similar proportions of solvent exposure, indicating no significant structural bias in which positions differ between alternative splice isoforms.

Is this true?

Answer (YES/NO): NO